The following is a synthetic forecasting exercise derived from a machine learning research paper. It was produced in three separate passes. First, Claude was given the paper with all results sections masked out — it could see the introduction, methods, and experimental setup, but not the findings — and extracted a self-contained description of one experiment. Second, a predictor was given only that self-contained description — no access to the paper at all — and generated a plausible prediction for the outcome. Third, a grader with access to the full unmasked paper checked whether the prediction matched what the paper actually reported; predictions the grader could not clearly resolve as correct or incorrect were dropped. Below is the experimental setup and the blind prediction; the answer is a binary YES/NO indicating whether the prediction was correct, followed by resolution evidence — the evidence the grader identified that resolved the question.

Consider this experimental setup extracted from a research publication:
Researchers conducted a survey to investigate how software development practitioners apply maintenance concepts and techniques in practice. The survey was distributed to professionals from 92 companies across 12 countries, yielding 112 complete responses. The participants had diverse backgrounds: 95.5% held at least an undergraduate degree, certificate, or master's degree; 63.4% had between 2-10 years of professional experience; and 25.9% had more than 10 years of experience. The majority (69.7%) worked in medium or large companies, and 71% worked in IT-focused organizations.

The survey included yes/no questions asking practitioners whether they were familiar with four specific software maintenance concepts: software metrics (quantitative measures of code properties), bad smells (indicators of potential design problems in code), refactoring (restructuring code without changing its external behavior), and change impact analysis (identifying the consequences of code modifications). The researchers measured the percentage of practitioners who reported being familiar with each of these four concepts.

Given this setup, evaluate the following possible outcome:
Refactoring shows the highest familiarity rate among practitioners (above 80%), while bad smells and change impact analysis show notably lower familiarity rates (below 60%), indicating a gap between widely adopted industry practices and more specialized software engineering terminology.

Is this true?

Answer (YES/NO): NO